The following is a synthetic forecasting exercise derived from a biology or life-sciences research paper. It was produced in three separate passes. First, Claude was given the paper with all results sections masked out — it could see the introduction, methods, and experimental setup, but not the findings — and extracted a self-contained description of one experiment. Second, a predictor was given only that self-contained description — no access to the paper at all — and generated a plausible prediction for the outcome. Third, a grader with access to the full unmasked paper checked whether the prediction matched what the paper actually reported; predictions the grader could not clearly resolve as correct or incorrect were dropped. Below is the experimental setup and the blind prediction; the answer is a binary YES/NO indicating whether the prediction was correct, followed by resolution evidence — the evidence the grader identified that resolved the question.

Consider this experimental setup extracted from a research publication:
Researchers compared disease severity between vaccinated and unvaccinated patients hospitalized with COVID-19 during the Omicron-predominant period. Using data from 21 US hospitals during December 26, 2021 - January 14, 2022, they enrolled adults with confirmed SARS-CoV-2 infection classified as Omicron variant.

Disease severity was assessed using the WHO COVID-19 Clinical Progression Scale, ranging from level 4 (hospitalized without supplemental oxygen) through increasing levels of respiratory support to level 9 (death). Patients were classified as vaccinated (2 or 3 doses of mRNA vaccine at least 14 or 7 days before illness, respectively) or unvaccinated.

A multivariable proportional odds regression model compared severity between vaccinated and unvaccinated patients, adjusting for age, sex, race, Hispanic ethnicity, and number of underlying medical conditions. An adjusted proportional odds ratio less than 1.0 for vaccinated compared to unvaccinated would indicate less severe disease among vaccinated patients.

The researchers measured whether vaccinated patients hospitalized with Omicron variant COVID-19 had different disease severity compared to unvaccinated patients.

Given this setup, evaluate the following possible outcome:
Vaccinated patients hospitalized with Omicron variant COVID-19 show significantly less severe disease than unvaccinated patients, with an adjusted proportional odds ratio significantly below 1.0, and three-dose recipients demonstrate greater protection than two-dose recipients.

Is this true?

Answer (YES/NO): NO